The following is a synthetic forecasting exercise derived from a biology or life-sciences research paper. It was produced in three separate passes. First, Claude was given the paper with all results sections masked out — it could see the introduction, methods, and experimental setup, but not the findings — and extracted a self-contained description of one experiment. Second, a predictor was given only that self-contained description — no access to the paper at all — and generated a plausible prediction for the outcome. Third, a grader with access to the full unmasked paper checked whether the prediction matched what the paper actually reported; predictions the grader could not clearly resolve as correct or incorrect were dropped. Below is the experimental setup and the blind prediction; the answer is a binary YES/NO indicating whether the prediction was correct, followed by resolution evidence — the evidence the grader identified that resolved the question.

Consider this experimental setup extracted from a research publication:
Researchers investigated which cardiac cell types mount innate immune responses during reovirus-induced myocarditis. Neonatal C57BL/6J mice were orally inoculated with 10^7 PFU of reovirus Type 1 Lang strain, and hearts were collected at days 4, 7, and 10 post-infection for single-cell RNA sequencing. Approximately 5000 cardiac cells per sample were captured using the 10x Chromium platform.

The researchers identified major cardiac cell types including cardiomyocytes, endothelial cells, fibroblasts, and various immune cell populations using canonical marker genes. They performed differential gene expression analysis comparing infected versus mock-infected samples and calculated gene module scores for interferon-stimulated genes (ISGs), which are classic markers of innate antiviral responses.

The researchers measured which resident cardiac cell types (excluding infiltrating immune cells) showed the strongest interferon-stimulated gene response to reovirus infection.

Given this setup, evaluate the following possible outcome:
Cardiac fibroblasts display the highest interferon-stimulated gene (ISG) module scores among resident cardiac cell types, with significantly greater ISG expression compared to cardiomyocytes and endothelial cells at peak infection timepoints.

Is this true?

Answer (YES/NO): NO